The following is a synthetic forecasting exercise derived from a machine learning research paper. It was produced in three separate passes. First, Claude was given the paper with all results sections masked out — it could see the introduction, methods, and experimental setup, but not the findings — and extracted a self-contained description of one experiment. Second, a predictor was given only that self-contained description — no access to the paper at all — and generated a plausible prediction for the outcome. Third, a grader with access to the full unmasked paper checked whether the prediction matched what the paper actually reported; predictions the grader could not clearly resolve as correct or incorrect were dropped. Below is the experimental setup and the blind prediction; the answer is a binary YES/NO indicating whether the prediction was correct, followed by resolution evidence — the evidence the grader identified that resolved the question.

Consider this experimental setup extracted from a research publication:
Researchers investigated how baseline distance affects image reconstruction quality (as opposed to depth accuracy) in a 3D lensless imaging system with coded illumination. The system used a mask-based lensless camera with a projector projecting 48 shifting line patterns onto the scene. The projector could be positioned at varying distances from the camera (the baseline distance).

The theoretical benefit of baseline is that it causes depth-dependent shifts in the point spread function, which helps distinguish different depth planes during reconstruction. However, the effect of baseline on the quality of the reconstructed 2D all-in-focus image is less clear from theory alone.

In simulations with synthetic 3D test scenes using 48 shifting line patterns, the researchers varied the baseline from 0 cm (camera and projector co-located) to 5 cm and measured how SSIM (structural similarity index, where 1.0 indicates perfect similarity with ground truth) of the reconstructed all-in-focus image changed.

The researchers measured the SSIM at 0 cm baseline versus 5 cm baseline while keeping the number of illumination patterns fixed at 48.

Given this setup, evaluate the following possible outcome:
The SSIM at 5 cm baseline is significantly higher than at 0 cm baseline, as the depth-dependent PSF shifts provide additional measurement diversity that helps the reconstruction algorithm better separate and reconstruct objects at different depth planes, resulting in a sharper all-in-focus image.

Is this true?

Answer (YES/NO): NO